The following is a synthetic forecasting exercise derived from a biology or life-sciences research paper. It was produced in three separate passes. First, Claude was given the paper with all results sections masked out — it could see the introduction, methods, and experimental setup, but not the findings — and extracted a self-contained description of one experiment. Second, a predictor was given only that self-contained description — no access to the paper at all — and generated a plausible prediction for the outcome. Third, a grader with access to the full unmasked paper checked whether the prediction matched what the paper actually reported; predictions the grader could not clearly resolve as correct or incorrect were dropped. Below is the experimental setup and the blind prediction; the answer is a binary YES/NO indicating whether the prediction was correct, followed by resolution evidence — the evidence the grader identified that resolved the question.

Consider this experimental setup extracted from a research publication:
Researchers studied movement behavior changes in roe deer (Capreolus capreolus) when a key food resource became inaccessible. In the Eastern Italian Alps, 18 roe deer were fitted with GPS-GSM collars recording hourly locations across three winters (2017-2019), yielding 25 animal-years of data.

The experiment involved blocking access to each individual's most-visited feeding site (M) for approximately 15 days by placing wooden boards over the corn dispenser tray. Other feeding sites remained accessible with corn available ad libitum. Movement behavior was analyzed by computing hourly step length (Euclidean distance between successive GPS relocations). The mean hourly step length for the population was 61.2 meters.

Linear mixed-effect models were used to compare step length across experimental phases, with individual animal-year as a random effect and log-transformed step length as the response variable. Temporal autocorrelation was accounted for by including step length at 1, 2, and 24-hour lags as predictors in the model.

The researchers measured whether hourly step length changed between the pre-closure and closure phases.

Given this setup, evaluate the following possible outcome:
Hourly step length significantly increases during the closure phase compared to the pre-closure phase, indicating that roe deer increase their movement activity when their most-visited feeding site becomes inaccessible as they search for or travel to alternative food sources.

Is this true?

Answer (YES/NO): YES